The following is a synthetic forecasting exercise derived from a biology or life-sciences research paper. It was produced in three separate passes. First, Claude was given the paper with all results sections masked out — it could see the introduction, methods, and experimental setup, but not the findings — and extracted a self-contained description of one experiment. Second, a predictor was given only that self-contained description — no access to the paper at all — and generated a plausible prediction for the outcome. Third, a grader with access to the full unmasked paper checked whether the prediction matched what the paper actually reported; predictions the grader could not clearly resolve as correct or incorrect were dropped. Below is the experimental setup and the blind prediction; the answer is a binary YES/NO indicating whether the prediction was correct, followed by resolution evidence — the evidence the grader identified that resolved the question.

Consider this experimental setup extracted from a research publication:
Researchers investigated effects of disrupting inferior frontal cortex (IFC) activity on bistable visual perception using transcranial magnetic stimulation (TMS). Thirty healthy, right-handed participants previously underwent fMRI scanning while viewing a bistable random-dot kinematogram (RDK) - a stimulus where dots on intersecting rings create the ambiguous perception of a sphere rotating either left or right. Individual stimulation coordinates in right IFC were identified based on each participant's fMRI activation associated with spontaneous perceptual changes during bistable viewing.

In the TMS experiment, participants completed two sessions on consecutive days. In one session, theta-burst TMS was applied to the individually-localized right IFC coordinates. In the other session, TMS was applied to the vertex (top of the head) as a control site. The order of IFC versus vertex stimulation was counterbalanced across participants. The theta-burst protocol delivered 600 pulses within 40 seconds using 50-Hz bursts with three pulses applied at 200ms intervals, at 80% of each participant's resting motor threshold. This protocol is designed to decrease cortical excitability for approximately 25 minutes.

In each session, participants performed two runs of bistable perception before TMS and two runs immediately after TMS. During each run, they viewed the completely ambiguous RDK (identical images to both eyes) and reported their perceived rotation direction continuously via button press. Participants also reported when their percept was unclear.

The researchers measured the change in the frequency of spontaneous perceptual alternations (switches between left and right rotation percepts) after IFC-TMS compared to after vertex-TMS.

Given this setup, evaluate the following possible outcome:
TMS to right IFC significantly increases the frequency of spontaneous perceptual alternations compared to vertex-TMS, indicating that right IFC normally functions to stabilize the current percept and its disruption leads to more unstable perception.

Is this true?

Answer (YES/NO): NO